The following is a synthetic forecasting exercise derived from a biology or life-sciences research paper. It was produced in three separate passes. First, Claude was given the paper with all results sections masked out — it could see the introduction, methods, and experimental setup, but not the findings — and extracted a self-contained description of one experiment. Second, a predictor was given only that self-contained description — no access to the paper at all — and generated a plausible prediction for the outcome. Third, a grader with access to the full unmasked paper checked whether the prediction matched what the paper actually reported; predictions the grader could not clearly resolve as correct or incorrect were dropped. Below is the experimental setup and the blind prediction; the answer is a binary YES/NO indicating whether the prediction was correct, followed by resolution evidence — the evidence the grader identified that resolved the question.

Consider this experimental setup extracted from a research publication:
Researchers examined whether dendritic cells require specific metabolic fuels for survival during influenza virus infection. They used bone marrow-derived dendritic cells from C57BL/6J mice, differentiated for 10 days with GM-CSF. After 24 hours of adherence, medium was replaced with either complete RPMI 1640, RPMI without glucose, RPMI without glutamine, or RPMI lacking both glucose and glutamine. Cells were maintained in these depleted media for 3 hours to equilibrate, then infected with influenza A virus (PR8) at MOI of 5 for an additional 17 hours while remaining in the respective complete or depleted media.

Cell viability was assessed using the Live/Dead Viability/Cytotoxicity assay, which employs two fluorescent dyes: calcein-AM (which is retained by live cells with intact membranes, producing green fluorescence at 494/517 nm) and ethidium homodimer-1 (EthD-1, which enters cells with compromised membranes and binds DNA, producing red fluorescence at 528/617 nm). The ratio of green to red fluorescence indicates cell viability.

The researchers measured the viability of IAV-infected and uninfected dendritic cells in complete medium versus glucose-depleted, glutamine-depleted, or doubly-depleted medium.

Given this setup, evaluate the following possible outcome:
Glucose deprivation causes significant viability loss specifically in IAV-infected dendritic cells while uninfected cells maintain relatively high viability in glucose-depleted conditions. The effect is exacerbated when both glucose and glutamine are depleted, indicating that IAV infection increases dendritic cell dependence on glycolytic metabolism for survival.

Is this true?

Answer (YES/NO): NO